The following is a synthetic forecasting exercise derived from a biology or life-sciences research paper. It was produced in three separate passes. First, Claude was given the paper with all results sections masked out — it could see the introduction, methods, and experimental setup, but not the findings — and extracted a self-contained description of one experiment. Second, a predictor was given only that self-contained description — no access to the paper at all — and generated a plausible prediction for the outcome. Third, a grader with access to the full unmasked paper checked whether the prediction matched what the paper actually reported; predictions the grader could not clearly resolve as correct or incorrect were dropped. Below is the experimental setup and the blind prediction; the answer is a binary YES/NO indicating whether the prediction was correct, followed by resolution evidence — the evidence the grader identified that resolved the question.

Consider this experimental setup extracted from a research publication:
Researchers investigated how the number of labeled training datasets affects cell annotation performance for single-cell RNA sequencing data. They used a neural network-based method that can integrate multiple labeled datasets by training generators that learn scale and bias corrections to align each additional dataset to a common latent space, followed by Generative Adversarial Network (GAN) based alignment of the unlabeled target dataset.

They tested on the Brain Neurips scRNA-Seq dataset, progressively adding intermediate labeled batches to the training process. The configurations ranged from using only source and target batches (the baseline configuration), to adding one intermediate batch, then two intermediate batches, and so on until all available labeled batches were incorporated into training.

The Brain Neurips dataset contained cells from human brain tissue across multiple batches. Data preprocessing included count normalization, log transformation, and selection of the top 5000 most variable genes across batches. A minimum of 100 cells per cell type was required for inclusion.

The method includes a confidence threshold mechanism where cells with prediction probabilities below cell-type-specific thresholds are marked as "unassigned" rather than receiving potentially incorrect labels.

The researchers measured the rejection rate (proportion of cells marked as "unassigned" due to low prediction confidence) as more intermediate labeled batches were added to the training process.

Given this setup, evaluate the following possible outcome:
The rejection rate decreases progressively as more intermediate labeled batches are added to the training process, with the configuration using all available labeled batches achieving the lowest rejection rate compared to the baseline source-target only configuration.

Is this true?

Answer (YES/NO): YES